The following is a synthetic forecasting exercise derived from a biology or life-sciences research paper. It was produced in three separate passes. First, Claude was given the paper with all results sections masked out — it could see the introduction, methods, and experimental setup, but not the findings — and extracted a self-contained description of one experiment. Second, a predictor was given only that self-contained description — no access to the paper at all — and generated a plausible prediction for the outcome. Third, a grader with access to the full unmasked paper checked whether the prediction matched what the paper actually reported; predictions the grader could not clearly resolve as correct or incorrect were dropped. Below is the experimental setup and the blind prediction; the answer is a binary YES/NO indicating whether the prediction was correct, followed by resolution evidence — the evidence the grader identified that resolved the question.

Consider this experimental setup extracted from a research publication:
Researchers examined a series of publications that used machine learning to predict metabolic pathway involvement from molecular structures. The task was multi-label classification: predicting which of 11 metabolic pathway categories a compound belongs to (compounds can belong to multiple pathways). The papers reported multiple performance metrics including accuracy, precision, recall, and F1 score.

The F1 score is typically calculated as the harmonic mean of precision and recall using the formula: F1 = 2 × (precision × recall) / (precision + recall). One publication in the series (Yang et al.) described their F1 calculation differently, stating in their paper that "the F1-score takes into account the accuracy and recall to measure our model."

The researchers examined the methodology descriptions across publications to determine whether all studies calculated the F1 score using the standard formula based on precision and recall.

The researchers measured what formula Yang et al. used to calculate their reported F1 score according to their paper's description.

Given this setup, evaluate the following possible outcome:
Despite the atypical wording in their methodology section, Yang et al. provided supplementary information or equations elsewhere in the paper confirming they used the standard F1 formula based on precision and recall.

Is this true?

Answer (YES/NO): NO